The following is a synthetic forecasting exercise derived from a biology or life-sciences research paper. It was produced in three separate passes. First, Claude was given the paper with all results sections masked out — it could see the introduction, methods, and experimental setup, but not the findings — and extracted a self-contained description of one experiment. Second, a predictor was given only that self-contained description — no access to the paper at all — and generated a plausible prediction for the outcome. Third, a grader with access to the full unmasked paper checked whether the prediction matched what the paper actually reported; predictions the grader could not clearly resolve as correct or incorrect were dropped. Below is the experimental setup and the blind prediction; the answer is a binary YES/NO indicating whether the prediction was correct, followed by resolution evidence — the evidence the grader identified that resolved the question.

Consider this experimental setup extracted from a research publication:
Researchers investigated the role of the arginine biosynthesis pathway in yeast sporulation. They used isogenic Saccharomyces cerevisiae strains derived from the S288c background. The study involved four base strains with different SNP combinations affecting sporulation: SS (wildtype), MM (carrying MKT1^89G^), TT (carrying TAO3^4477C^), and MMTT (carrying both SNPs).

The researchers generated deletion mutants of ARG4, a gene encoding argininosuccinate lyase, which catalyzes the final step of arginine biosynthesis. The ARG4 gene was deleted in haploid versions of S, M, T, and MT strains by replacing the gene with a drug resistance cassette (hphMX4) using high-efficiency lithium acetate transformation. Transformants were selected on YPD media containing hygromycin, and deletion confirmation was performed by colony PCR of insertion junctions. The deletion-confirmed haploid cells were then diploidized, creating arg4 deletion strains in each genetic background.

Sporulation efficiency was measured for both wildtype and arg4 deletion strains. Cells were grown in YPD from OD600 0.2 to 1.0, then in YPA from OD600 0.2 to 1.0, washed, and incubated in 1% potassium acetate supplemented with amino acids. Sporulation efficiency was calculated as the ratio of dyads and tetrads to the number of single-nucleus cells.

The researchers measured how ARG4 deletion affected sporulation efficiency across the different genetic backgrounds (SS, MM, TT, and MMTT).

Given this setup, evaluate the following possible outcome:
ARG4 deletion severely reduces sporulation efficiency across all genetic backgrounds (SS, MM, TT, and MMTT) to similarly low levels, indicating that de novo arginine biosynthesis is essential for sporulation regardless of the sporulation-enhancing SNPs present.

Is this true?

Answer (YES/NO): NO